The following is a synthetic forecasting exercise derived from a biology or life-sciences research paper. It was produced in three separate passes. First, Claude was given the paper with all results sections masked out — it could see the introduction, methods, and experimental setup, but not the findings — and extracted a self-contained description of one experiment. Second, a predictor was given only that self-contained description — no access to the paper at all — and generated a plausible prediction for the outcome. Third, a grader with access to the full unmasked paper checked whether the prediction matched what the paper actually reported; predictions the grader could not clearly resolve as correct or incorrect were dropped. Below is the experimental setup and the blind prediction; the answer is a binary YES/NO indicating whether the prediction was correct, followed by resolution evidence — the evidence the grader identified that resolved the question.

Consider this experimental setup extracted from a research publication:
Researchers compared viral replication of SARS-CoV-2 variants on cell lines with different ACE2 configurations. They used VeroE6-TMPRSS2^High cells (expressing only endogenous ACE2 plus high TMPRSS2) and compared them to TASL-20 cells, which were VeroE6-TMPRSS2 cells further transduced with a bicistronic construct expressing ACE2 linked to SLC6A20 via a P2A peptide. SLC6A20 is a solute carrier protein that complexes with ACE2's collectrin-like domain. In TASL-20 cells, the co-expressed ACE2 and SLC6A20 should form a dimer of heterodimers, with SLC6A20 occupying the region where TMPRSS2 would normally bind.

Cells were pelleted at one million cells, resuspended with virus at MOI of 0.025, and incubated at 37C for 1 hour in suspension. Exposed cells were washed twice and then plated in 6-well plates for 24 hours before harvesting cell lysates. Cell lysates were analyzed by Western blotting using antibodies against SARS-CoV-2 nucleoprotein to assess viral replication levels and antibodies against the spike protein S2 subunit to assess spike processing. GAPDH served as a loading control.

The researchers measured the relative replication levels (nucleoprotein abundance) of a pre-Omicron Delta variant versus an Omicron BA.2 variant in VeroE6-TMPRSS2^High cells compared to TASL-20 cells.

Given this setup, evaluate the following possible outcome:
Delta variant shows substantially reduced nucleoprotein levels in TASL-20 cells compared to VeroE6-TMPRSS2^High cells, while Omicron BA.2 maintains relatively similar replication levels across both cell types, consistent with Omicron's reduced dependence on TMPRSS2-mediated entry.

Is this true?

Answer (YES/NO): NO